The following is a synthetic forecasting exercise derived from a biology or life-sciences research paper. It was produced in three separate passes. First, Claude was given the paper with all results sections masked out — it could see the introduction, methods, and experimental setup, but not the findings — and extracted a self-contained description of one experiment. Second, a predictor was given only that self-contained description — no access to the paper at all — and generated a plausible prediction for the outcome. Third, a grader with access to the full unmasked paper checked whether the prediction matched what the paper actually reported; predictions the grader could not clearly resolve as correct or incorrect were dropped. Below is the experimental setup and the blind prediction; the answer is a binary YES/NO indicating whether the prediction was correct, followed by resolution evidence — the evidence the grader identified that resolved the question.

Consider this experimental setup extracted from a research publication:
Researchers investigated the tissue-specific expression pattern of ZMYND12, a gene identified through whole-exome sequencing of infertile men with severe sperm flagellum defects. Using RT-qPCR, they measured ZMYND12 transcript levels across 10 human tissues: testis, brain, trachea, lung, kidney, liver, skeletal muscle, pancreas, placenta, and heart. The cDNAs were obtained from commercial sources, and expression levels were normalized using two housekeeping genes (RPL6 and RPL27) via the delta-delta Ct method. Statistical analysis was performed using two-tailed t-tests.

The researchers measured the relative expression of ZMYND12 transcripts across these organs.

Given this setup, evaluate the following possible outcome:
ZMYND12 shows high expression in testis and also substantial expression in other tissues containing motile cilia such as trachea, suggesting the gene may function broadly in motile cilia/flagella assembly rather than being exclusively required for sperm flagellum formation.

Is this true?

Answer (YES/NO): NO